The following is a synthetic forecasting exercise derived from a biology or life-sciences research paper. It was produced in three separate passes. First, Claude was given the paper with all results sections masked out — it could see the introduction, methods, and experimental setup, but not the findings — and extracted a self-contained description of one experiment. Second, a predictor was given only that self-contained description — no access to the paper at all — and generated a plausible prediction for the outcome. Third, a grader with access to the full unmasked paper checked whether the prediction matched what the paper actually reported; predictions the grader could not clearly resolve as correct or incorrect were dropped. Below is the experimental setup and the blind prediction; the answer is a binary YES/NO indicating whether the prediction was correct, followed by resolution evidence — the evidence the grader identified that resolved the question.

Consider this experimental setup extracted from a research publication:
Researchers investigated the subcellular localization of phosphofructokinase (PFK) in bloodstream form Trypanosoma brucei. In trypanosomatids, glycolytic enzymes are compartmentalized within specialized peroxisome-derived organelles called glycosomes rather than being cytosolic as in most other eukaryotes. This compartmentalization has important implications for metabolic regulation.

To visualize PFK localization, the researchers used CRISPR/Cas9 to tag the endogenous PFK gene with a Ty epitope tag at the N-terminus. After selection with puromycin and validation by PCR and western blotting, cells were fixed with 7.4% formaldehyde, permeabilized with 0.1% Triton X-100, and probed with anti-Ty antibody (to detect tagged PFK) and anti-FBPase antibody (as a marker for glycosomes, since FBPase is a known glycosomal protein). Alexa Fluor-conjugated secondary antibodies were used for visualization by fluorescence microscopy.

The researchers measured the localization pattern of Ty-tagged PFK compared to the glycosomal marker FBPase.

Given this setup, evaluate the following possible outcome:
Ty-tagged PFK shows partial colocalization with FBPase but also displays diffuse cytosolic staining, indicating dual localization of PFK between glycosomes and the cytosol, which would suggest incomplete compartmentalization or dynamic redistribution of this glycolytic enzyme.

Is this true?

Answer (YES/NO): NO